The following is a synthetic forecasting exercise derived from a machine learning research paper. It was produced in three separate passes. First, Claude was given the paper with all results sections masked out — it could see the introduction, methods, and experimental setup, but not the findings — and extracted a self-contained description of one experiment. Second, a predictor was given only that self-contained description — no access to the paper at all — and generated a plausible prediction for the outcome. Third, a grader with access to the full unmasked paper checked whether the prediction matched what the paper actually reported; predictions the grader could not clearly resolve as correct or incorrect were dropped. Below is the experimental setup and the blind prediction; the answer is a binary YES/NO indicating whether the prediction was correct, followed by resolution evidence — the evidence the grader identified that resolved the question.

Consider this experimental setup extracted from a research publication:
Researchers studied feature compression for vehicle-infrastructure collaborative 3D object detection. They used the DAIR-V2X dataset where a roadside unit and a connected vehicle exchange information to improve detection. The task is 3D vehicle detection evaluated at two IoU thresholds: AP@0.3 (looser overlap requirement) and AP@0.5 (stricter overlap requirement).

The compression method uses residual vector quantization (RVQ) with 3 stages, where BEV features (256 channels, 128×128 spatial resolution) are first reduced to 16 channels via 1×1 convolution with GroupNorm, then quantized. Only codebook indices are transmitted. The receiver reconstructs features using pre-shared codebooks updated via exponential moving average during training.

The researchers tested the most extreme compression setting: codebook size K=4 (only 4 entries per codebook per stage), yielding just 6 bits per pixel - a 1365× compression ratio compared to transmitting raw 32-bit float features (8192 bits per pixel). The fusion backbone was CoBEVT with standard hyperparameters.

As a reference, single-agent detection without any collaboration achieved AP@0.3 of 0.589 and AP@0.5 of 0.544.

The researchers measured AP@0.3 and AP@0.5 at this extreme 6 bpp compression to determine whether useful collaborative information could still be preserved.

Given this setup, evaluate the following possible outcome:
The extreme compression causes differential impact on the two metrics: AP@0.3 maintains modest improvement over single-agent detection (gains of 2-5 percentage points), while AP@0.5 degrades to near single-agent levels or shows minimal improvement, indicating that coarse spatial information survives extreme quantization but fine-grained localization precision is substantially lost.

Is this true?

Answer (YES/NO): NO